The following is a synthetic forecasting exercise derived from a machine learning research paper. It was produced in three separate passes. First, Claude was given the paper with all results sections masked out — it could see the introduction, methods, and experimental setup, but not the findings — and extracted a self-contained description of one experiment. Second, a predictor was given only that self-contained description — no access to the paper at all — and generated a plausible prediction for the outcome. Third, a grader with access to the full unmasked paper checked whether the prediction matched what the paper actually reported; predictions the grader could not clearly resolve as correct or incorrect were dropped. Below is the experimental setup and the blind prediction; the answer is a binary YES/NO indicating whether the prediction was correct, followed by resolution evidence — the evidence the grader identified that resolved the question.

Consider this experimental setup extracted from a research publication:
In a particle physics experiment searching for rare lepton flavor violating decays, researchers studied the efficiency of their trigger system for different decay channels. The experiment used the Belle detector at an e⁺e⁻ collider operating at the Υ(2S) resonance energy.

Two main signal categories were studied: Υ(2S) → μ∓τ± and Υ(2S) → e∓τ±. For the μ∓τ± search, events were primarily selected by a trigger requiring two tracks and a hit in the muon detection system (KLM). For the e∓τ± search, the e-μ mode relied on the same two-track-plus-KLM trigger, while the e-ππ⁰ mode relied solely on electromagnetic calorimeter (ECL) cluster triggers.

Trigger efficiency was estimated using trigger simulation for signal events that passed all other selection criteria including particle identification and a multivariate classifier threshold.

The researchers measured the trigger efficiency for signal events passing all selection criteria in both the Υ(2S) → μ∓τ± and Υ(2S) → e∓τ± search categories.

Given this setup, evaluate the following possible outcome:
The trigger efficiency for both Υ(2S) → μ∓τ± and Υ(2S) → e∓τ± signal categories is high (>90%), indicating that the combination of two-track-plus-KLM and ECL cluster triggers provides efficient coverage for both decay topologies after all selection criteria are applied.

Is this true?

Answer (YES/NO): NO